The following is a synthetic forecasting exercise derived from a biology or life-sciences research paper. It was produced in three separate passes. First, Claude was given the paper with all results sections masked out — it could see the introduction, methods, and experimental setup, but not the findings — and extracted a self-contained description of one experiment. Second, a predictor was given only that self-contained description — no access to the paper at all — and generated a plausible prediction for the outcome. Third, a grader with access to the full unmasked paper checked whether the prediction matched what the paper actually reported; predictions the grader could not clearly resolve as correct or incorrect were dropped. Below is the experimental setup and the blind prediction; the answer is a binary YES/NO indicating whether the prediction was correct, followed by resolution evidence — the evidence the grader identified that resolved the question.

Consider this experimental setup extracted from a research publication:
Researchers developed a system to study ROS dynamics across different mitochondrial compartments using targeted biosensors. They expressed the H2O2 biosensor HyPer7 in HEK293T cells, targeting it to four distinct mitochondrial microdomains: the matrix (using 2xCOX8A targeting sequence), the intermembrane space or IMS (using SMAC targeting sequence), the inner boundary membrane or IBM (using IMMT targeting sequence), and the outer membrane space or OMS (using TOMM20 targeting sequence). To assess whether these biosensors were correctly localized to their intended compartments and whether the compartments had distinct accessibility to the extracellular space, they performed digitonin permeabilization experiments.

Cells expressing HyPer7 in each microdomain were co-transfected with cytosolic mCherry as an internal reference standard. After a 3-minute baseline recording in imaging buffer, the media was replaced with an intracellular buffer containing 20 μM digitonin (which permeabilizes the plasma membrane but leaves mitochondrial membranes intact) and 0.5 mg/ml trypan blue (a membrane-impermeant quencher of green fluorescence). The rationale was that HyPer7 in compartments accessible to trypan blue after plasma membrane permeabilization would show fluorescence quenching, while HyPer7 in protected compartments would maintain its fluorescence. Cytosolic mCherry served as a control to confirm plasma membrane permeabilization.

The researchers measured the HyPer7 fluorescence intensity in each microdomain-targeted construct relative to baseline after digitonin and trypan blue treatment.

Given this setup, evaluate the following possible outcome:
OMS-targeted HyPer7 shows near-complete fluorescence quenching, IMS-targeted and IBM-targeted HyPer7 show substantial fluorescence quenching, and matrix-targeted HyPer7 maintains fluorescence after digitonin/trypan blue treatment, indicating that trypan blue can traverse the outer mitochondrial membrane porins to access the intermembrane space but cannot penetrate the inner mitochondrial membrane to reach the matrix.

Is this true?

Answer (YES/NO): NO